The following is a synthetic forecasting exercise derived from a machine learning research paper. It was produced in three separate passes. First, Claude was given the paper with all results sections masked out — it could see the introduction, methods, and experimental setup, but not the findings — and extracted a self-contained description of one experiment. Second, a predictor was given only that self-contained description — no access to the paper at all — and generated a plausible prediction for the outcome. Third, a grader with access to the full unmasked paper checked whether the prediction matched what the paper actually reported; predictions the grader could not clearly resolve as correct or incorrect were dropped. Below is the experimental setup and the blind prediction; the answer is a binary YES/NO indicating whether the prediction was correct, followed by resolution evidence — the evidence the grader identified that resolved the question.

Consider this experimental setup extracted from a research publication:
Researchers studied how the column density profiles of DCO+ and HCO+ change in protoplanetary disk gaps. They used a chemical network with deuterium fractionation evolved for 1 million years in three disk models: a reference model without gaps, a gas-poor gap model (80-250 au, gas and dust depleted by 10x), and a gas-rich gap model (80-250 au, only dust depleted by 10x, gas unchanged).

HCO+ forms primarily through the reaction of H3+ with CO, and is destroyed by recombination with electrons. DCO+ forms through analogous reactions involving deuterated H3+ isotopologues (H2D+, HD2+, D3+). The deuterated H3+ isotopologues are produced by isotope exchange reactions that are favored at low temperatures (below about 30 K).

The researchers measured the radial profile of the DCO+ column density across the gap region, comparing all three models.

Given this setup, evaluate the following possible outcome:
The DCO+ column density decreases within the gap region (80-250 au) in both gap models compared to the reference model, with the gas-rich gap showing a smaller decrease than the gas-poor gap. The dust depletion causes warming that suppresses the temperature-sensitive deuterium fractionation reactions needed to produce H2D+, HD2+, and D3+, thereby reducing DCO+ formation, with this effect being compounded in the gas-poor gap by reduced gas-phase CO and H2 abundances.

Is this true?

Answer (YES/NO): NO